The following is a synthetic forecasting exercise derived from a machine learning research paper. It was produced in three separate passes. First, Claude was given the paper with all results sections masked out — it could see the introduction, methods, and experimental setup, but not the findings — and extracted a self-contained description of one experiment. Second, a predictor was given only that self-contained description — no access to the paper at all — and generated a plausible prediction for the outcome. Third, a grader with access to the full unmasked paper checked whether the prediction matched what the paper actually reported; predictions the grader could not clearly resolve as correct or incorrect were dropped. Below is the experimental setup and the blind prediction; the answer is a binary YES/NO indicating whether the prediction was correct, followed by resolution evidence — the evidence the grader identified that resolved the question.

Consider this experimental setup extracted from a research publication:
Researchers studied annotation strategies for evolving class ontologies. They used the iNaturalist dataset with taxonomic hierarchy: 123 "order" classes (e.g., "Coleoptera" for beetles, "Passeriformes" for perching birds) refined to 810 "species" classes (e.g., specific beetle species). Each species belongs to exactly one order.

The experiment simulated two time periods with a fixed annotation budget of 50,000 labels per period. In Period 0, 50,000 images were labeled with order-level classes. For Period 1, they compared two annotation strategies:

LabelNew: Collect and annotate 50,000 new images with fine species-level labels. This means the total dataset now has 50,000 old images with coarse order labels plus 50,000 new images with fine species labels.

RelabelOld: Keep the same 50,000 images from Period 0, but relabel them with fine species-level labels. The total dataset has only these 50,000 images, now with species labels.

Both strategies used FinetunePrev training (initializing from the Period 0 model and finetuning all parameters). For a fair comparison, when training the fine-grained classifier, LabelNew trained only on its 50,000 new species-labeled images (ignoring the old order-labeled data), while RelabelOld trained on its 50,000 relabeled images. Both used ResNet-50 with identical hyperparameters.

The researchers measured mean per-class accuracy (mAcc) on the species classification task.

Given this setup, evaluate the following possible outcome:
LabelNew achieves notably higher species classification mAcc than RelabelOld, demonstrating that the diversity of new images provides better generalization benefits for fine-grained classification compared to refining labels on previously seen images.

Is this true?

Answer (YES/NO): NO